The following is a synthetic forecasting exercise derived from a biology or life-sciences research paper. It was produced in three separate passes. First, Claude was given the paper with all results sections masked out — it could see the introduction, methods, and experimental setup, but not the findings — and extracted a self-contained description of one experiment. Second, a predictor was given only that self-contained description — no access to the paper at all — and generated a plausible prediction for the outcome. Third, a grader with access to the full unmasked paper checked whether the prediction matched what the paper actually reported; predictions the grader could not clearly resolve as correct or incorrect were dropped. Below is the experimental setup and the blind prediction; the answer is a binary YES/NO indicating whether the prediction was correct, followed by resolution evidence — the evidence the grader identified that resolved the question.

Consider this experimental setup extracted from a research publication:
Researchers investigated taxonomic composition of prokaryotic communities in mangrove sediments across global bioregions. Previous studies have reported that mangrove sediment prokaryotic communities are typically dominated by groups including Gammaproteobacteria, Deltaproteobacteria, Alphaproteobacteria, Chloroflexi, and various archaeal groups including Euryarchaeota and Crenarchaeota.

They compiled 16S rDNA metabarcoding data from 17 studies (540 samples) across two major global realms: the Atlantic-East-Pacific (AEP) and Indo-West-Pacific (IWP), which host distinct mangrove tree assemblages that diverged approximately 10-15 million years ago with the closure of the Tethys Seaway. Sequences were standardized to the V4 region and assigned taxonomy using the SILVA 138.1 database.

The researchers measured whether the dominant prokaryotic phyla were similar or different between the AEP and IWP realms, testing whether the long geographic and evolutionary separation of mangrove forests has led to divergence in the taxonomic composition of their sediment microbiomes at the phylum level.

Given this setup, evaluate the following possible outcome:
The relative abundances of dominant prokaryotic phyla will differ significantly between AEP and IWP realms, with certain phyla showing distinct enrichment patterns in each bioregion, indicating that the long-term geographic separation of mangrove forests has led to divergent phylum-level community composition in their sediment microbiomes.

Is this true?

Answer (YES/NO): NO